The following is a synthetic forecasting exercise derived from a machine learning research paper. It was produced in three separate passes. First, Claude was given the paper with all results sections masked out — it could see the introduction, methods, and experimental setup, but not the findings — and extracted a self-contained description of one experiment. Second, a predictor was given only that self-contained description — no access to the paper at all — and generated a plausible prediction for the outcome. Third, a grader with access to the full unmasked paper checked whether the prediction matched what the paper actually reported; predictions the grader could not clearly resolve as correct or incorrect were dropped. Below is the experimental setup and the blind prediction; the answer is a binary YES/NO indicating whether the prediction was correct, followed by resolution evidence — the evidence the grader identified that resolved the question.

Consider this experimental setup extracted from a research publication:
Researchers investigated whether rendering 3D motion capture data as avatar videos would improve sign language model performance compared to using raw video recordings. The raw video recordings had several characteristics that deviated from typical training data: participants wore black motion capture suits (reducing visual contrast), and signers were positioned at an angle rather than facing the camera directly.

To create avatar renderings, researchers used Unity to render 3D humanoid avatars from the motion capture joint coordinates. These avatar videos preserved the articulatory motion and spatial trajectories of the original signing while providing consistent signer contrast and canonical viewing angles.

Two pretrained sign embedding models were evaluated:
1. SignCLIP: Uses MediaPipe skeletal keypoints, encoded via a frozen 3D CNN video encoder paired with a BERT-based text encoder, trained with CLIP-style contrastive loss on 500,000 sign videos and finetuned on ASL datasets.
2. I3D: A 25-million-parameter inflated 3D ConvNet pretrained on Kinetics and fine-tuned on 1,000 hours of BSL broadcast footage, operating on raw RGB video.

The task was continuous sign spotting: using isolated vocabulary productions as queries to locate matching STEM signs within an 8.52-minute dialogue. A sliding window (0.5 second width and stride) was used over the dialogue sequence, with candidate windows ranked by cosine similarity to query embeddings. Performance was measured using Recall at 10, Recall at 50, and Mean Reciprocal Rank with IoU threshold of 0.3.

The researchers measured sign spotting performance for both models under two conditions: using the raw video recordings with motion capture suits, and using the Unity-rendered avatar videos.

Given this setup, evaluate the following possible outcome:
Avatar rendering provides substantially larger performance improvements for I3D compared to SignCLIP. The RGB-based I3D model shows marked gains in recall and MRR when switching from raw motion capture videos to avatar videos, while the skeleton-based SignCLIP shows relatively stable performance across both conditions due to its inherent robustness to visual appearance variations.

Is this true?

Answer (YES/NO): NO